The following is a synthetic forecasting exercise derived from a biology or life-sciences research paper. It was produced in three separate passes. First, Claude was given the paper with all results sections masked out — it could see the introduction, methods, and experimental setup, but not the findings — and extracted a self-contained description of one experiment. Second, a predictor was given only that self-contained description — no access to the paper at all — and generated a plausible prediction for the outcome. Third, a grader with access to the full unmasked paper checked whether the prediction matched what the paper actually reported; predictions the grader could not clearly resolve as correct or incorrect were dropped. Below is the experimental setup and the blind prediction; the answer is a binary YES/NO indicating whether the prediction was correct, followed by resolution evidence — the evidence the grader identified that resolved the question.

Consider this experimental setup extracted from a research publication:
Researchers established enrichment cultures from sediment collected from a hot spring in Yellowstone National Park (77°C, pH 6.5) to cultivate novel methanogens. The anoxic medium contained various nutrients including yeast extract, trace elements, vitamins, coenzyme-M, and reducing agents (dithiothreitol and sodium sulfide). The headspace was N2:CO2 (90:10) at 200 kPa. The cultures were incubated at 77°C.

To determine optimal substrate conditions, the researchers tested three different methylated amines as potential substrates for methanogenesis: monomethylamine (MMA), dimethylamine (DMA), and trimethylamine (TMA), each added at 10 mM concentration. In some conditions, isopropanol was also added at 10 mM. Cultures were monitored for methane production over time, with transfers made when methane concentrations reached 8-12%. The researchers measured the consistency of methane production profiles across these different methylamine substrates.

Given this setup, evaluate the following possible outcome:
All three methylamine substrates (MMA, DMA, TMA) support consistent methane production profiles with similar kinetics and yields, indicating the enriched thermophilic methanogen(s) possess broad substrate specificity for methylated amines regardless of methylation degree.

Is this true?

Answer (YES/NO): NO